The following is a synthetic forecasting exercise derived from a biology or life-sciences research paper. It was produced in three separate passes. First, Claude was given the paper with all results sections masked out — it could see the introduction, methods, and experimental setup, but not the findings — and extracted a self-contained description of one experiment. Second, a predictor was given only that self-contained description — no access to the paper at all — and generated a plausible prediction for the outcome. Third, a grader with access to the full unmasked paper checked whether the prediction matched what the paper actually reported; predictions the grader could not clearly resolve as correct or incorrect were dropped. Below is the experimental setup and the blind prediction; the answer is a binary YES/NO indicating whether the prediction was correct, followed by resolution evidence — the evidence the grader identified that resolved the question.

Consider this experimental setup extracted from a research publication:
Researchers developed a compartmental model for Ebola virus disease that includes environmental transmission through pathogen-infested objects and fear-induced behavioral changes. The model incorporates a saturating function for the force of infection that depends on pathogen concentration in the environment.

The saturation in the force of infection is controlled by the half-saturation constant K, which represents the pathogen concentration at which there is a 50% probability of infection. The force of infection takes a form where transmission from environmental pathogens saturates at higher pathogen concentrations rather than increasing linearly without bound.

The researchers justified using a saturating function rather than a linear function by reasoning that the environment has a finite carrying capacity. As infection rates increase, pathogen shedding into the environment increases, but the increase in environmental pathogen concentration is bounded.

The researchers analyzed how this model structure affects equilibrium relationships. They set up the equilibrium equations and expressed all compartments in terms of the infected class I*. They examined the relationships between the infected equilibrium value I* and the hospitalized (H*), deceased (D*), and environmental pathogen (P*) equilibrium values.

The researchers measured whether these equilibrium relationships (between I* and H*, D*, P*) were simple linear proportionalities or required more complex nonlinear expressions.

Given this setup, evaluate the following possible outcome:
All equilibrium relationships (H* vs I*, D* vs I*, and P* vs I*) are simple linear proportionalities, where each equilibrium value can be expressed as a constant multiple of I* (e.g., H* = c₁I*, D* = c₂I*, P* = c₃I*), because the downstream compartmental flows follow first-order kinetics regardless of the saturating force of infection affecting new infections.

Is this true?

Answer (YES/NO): YES